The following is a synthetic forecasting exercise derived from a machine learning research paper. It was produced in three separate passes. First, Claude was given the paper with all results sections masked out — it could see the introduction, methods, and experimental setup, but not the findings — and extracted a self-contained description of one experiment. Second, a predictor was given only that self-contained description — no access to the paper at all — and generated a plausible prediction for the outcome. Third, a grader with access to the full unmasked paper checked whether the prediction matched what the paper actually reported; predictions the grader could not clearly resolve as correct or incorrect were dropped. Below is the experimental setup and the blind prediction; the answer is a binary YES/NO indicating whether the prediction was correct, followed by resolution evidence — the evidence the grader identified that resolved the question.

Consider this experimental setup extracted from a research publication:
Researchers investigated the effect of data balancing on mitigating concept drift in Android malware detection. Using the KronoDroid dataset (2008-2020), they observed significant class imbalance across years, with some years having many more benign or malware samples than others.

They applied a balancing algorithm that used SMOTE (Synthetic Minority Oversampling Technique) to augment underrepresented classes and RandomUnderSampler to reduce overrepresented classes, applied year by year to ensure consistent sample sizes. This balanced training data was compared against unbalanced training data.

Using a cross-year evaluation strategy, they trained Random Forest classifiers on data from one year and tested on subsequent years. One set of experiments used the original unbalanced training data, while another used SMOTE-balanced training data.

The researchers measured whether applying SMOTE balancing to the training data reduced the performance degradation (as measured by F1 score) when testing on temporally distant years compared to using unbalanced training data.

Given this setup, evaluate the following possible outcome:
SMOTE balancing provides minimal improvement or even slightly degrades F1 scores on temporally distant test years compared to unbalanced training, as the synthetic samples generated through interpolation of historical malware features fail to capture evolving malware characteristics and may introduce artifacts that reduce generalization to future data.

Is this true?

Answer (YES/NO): NO